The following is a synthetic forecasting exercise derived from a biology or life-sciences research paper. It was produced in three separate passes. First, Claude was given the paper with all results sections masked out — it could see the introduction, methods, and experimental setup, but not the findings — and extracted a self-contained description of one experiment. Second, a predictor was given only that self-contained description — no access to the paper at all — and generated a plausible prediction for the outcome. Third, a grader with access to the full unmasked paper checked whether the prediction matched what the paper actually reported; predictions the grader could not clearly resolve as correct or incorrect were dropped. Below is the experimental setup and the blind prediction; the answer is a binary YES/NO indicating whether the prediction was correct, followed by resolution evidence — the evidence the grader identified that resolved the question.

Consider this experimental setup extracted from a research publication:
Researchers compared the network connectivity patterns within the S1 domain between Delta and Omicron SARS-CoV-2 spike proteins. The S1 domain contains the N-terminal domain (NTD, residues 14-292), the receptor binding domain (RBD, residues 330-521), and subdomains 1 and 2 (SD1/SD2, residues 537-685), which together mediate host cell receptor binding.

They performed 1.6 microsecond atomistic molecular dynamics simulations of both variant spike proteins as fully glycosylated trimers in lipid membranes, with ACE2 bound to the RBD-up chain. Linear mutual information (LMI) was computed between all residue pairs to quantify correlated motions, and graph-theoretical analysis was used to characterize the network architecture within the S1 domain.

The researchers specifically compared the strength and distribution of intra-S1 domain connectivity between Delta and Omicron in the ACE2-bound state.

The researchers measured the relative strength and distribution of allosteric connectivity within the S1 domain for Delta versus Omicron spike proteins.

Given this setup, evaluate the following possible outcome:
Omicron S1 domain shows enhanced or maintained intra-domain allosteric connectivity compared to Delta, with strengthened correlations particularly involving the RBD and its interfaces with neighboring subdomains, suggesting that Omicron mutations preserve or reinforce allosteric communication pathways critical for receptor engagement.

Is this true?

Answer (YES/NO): NO